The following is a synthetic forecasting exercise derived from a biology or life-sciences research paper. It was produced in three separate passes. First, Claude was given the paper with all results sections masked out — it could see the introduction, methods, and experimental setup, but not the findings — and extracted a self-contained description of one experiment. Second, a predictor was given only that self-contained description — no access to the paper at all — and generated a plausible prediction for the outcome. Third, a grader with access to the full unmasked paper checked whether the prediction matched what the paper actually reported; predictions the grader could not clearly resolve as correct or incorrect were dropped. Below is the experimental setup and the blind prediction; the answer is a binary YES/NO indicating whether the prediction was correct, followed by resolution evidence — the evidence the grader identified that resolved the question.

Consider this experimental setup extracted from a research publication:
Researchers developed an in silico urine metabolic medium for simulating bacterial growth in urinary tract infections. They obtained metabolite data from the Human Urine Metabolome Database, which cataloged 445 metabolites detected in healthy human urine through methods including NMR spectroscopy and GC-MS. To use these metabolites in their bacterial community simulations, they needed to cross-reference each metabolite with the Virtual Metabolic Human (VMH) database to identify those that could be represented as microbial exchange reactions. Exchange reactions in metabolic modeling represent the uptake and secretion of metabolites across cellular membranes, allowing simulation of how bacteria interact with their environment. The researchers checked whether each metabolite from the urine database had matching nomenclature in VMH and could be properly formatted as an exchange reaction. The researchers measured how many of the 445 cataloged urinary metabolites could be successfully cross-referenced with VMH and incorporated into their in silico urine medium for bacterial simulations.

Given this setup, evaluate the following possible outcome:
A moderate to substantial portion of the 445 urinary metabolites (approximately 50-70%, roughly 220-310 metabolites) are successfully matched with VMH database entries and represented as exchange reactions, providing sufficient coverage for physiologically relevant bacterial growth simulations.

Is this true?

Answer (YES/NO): NO